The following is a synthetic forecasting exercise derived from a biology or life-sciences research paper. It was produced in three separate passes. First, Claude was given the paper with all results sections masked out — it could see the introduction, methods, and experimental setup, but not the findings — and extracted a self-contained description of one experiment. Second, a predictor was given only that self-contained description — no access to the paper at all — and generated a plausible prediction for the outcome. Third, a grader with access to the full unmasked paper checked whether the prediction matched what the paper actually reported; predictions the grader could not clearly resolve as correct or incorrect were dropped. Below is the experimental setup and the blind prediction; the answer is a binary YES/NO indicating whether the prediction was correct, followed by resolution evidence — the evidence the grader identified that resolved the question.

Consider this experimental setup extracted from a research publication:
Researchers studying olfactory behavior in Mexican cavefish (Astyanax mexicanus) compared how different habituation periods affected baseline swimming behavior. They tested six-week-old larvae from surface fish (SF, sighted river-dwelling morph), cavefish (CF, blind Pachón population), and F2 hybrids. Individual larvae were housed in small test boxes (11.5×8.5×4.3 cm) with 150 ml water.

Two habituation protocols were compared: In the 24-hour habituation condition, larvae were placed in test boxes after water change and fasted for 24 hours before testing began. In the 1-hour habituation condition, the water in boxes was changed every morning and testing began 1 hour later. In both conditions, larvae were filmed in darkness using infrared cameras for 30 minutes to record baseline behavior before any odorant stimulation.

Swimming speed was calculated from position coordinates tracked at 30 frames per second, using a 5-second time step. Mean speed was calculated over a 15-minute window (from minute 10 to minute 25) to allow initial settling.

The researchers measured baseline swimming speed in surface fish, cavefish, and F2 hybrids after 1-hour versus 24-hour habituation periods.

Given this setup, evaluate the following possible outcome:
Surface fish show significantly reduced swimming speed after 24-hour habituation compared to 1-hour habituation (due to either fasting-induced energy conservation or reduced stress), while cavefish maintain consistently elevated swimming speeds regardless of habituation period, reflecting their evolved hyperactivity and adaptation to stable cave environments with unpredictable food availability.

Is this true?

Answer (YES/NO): NO